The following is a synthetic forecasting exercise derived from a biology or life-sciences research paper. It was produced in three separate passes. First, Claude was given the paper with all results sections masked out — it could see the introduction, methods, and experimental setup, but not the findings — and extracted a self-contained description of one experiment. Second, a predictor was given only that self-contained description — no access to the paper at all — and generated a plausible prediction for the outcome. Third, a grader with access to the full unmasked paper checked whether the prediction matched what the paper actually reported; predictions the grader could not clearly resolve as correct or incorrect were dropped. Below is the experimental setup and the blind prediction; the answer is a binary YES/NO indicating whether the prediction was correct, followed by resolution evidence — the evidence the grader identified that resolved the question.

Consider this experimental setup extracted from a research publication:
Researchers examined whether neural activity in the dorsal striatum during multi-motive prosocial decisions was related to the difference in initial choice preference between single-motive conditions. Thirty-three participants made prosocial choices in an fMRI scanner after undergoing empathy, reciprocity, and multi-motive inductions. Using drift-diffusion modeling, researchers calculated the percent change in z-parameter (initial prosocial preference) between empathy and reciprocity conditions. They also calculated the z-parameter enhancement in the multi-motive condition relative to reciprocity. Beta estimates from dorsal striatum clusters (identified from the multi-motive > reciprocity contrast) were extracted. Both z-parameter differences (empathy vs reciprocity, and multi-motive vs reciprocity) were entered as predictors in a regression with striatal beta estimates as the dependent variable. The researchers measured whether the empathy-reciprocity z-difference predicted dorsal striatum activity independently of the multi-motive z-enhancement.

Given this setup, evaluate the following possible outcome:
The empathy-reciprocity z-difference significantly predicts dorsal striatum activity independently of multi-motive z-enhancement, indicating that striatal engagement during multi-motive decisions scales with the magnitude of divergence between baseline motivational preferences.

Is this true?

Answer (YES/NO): NO